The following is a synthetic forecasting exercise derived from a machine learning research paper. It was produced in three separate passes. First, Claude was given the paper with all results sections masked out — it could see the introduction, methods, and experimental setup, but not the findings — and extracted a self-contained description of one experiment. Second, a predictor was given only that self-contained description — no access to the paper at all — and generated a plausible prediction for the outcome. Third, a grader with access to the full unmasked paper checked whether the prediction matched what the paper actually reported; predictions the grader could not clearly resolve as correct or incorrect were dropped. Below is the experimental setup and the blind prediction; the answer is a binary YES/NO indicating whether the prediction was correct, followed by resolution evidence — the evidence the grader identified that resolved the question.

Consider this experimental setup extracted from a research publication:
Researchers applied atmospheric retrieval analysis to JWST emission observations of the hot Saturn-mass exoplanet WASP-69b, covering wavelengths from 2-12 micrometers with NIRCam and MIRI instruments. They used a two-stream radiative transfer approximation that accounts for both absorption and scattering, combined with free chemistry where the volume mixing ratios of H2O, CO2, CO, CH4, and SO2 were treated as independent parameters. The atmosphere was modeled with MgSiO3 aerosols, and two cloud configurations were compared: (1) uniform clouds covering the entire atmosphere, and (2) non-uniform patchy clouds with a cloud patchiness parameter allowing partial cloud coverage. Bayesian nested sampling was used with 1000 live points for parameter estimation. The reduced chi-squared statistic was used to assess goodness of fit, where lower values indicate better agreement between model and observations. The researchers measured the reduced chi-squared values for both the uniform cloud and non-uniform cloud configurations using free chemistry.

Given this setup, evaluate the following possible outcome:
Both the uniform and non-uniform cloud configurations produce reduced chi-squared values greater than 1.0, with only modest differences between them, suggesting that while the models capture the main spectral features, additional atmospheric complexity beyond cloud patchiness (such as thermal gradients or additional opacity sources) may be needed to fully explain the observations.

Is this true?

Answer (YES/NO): NO